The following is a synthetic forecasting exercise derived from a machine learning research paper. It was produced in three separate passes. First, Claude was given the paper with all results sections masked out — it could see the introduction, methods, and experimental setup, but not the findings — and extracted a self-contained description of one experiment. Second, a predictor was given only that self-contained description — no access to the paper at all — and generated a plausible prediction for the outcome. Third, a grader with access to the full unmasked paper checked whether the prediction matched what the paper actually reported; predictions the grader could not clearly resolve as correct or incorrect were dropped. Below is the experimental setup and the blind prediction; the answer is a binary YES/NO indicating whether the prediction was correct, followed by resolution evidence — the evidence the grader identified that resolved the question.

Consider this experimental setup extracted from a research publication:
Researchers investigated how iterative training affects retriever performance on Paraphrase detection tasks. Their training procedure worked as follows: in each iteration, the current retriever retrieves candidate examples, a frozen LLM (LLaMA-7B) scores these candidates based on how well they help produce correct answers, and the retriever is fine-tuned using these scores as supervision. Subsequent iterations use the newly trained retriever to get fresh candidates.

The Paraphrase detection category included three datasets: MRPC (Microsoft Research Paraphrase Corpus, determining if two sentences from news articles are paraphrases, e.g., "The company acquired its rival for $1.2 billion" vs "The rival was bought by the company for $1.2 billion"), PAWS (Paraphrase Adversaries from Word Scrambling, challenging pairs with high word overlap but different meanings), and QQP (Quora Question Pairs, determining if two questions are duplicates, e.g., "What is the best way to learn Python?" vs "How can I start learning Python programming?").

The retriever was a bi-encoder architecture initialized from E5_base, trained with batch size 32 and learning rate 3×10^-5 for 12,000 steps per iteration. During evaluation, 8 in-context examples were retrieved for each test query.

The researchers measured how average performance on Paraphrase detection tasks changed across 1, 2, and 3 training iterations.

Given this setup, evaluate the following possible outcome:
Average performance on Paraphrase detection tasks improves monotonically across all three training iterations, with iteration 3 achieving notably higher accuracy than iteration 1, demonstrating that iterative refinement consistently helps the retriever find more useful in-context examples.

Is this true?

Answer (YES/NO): YES